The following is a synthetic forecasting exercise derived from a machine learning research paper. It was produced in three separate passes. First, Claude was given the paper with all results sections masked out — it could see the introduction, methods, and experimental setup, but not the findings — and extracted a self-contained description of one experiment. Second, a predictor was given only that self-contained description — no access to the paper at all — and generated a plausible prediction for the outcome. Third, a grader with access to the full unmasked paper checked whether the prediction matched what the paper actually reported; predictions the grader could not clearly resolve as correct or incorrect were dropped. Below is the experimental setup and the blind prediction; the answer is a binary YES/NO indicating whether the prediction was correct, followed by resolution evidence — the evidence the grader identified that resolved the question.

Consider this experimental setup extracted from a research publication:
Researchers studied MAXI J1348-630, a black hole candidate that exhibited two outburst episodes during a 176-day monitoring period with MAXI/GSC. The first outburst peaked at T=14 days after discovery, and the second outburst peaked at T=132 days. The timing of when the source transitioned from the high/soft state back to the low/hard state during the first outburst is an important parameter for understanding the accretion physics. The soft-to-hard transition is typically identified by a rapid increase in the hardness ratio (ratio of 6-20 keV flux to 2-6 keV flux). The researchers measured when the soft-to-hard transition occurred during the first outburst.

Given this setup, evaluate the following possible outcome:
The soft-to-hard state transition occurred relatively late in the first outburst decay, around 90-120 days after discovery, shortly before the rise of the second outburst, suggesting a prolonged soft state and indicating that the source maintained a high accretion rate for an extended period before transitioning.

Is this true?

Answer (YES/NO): YES